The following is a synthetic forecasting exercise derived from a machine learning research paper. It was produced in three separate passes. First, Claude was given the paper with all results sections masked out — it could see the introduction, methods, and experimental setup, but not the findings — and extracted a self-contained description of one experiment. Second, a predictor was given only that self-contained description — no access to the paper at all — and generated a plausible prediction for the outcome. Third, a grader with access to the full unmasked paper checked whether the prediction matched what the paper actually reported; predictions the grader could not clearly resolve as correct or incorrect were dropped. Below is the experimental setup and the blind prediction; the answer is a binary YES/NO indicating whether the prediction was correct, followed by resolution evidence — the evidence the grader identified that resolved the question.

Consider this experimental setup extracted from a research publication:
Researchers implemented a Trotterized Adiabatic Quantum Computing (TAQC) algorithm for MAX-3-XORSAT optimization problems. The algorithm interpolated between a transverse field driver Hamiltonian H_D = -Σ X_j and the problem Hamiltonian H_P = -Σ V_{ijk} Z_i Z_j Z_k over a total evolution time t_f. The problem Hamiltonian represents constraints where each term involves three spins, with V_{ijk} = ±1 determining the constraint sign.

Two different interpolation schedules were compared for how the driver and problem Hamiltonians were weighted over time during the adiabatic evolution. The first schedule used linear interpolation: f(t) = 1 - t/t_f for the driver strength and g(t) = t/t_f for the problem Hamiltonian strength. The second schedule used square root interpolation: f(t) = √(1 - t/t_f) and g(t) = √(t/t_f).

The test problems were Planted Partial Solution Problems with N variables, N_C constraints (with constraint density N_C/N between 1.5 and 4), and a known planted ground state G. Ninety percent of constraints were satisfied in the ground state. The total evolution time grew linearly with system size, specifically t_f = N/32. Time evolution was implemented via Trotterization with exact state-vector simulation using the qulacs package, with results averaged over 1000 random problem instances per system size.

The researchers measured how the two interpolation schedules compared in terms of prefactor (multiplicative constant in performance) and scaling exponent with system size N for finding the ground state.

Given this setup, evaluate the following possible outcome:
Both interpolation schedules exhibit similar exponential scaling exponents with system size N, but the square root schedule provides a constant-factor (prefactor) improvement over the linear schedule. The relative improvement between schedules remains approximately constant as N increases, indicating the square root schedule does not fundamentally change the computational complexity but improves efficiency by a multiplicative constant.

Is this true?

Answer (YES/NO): NO